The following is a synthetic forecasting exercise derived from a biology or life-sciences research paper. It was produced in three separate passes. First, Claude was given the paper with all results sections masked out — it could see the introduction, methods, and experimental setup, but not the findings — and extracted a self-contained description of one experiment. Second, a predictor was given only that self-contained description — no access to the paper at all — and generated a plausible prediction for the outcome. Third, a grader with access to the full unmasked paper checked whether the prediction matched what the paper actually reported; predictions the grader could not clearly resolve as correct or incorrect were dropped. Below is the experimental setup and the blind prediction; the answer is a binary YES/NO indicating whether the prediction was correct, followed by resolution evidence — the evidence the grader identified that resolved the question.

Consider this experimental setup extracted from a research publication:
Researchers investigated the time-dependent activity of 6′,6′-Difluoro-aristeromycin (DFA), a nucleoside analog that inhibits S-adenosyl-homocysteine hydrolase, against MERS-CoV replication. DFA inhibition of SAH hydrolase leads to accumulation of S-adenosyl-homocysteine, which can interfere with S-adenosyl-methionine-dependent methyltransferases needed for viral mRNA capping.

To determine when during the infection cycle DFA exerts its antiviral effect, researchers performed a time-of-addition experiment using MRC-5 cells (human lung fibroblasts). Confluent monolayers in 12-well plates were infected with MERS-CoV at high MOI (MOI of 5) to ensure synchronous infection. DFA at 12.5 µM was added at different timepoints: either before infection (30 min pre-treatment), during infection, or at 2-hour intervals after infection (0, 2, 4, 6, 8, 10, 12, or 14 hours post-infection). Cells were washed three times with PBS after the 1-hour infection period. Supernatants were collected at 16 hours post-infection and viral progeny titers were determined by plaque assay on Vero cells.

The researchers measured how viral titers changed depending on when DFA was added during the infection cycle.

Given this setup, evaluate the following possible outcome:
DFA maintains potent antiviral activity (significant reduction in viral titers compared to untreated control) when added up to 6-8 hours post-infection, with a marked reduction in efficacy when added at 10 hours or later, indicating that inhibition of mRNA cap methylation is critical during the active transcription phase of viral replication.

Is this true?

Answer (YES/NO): NO